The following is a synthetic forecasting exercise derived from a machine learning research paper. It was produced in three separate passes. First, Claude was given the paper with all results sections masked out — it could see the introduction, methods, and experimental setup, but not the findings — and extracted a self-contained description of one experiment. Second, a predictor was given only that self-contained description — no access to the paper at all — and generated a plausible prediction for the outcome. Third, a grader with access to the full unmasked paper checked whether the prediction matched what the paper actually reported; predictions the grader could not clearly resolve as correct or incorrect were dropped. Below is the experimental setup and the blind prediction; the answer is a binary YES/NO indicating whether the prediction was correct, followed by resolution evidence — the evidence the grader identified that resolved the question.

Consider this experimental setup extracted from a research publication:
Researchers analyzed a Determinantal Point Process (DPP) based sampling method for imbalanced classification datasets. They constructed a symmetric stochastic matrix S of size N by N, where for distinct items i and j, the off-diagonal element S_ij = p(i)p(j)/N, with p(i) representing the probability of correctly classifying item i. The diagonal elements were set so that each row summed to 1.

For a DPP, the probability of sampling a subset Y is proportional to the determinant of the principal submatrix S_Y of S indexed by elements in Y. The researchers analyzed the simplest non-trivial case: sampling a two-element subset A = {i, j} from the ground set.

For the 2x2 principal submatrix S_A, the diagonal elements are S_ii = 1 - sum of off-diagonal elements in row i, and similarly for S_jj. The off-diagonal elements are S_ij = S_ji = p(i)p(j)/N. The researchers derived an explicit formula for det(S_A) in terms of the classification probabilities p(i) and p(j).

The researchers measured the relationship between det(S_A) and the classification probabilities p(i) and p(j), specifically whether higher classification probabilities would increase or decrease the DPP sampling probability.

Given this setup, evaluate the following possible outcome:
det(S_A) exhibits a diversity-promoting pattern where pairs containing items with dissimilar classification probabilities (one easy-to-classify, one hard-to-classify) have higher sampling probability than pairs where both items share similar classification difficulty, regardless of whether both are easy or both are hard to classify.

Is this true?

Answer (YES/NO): NO